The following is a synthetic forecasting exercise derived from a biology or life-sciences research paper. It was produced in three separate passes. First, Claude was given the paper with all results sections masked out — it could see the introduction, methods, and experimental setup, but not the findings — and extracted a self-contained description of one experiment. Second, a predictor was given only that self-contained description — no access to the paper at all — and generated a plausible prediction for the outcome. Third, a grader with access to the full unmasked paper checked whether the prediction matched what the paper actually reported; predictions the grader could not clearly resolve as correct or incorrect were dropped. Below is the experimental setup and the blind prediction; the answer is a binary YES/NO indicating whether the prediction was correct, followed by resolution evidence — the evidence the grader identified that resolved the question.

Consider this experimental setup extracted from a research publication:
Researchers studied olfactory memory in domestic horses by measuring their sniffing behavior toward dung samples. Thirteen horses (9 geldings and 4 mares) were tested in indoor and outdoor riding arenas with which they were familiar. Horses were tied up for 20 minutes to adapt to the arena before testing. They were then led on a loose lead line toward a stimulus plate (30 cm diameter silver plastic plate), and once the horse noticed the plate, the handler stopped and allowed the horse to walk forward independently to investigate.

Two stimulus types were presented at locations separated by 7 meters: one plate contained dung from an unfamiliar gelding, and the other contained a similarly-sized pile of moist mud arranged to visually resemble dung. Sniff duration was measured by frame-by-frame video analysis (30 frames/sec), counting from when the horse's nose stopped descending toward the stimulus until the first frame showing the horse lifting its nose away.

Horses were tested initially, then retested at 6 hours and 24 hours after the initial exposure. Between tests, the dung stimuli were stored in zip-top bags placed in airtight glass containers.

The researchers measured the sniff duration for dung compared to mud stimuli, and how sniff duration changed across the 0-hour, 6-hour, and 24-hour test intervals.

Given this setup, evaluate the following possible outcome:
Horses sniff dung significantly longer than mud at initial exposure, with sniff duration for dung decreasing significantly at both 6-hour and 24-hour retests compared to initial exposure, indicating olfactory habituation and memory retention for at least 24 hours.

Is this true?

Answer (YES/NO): NO